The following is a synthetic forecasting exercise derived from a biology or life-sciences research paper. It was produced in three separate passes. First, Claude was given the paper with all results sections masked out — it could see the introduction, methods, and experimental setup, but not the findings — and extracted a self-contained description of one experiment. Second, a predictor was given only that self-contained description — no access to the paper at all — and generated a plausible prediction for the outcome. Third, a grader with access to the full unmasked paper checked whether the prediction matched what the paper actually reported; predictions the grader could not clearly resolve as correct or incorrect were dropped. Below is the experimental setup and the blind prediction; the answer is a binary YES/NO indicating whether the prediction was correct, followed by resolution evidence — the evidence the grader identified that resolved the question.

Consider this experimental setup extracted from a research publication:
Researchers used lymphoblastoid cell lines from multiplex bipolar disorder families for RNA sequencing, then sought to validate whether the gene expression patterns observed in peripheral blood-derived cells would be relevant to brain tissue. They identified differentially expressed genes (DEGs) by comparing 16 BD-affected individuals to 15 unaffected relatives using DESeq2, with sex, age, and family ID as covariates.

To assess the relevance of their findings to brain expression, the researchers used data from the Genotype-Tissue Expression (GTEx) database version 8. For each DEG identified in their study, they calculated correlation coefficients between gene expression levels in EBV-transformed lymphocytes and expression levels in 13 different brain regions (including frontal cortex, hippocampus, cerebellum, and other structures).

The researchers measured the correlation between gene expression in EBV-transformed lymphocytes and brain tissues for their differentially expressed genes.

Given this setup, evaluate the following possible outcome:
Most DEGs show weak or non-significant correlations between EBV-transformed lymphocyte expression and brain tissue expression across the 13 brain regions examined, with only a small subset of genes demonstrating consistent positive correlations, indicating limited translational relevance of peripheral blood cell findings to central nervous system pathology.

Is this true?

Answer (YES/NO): NO